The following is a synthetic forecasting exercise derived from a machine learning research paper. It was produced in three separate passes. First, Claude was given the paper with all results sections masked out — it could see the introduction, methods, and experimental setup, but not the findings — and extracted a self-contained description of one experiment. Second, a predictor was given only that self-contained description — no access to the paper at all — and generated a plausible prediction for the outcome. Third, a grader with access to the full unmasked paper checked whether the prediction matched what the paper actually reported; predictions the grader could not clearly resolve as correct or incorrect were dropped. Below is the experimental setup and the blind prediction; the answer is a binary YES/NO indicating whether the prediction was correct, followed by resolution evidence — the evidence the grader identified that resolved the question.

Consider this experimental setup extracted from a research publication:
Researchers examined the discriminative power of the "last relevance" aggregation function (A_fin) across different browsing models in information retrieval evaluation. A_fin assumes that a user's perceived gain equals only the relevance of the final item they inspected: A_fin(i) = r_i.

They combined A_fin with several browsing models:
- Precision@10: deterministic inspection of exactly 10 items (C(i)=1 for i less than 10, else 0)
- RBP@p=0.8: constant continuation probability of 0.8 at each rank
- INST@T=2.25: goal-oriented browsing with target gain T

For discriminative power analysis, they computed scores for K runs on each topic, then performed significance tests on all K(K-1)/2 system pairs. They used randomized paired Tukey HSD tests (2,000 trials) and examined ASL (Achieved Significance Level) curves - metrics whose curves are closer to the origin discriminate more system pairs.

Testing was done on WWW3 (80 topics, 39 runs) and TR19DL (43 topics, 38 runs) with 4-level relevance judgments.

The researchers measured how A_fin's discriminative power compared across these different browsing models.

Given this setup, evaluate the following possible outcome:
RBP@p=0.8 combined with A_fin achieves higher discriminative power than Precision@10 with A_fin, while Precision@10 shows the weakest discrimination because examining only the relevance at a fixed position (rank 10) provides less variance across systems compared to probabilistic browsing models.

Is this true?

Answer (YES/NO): YES